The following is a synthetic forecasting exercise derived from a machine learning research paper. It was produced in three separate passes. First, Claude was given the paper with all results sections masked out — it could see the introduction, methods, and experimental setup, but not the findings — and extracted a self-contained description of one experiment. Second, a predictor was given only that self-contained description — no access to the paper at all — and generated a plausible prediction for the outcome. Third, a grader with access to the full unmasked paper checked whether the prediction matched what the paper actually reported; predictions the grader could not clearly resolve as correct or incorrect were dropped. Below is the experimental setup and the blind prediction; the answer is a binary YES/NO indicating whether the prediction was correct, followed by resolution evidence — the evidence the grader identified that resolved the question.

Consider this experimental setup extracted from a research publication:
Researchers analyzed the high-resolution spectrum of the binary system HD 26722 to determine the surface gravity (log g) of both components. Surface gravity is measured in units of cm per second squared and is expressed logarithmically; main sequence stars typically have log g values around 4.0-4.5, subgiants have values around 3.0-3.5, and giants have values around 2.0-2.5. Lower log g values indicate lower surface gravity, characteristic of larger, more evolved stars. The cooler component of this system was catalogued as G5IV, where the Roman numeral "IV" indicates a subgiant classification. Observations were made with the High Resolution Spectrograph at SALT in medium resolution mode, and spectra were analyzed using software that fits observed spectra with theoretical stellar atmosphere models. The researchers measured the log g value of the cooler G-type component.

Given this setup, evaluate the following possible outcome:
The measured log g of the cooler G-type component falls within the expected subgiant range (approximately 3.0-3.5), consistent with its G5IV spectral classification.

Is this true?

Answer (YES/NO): NO